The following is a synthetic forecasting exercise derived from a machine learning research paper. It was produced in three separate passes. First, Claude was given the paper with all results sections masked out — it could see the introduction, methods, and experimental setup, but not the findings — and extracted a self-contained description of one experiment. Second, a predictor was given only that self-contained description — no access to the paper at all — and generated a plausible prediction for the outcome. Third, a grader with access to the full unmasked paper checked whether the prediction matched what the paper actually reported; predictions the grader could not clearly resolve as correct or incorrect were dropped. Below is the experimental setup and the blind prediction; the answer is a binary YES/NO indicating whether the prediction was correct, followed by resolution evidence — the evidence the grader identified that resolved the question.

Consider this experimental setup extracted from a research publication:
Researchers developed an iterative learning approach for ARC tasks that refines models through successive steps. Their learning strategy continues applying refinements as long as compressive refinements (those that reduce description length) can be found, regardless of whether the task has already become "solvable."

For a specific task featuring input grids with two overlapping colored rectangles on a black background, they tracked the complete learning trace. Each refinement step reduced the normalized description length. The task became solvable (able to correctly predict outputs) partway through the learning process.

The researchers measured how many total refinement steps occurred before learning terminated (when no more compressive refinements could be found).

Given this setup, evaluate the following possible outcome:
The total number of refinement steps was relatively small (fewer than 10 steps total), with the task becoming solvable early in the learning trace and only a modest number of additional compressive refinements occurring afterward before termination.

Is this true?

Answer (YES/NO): NO